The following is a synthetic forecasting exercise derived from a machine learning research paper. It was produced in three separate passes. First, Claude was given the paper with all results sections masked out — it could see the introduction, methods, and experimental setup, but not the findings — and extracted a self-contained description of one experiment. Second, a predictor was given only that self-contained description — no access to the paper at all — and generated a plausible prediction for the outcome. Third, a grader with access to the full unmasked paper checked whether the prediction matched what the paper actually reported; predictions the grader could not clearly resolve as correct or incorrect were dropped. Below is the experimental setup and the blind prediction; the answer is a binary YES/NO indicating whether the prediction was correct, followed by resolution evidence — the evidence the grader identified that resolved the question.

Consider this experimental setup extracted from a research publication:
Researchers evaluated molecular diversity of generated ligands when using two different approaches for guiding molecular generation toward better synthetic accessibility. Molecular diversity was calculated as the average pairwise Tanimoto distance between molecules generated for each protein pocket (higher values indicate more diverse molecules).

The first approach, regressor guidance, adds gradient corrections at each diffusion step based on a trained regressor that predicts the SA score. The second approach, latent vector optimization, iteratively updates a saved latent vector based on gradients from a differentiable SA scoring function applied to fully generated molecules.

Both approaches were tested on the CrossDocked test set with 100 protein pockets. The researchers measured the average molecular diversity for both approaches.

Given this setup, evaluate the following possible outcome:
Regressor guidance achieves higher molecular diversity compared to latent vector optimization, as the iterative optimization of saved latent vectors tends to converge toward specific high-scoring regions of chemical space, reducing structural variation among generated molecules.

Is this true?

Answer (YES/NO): YES